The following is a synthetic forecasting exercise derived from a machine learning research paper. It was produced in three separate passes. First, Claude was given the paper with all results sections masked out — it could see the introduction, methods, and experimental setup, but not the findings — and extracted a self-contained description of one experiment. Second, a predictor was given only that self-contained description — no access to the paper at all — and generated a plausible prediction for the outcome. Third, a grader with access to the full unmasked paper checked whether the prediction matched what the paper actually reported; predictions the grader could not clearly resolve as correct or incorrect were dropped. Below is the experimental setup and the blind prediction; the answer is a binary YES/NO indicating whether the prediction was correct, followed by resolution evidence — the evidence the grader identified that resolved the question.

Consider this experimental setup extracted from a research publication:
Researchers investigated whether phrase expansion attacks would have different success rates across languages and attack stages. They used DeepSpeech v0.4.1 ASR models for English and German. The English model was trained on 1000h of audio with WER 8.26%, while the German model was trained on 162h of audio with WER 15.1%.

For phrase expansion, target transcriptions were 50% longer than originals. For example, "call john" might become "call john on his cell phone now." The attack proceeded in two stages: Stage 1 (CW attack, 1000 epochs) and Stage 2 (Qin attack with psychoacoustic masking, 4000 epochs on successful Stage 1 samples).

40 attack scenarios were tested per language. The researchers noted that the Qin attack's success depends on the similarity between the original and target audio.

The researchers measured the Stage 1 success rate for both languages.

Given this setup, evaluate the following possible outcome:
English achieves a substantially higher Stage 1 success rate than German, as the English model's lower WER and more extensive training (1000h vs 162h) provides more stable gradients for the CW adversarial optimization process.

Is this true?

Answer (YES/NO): NO